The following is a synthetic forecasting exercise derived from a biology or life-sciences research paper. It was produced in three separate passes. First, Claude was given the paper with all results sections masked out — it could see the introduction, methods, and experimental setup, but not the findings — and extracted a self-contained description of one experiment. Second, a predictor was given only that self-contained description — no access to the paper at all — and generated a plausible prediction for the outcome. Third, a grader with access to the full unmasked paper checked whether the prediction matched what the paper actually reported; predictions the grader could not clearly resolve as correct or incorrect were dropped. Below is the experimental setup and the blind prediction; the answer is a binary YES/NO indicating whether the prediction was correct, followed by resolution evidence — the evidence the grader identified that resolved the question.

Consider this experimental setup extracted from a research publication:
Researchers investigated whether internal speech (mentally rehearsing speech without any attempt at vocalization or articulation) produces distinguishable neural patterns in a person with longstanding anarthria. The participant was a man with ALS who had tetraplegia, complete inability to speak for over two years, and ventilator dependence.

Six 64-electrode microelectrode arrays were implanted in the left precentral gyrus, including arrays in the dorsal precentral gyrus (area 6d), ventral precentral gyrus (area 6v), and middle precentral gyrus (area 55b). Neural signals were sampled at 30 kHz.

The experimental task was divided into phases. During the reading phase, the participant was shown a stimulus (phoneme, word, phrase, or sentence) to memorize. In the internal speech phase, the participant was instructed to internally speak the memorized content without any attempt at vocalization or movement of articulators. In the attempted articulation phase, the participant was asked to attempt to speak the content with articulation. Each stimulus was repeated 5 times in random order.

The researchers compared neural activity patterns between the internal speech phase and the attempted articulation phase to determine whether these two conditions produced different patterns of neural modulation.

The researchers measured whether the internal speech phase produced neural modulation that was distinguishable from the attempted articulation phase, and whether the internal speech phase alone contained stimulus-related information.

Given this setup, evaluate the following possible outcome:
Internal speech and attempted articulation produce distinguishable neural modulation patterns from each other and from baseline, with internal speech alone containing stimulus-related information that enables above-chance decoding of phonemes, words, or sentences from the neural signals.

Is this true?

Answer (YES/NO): YES